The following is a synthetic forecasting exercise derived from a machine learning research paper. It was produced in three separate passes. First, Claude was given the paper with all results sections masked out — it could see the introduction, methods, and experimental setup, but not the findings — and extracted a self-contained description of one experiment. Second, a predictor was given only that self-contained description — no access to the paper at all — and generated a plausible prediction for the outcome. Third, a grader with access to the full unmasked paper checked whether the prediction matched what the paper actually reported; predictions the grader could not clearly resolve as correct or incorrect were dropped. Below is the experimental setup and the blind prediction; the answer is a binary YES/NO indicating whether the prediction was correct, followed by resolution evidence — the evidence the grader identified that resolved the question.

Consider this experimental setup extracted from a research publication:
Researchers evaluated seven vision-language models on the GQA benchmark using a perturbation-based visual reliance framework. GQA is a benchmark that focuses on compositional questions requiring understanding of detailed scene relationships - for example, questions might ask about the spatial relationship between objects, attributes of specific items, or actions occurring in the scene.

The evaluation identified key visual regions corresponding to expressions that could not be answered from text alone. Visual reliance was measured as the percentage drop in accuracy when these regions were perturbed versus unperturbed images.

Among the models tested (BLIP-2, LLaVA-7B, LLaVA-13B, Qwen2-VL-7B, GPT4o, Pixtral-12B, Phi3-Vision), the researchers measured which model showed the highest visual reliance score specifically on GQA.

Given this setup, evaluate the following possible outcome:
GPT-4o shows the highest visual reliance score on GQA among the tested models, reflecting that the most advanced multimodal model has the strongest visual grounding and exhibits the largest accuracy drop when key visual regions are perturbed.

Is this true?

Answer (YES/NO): YES